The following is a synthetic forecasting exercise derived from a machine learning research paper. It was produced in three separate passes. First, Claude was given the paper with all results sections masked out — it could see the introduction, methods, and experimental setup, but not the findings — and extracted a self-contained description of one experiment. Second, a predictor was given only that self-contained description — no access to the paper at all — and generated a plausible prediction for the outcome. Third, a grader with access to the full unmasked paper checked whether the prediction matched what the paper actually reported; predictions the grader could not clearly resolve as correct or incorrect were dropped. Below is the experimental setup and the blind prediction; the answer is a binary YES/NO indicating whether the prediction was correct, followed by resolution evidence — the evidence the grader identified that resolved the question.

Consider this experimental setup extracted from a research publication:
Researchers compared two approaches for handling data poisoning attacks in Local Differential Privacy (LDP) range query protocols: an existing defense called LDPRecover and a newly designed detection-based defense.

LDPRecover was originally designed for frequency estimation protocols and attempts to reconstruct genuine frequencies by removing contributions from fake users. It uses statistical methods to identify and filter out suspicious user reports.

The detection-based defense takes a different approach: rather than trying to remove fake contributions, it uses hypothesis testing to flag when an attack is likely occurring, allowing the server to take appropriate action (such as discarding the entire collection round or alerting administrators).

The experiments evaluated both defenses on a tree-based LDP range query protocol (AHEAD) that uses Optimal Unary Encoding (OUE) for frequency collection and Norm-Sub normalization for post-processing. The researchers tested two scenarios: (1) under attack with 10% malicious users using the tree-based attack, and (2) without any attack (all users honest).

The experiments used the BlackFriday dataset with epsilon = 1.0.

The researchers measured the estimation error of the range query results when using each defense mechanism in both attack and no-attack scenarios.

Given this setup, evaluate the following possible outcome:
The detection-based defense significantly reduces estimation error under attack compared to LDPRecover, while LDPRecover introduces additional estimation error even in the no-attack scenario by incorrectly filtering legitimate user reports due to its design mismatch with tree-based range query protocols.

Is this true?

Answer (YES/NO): NO